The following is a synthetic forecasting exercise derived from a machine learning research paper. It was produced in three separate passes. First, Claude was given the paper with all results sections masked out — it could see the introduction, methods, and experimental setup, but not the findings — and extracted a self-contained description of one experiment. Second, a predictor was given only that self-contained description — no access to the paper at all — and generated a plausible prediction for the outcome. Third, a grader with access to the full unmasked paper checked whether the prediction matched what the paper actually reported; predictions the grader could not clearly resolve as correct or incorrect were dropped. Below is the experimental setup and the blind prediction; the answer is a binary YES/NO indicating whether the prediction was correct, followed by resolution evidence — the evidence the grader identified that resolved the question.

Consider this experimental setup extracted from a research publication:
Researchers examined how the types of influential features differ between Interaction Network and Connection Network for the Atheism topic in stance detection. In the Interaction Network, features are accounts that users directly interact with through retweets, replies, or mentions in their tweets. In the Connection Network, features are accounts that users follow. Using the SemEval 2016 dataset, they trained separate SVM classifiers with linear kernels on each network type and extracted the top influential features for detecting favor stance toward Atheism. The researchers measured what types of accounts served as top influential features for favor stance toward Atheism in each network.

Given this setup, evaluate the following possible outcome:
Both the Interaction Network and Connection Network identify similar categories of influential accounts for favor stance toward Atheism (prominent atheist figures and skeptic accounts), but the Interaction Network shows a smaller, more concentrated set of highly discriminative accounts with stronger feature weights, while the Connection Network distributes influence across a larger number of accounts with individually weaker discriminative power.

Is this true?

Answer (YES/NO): NO